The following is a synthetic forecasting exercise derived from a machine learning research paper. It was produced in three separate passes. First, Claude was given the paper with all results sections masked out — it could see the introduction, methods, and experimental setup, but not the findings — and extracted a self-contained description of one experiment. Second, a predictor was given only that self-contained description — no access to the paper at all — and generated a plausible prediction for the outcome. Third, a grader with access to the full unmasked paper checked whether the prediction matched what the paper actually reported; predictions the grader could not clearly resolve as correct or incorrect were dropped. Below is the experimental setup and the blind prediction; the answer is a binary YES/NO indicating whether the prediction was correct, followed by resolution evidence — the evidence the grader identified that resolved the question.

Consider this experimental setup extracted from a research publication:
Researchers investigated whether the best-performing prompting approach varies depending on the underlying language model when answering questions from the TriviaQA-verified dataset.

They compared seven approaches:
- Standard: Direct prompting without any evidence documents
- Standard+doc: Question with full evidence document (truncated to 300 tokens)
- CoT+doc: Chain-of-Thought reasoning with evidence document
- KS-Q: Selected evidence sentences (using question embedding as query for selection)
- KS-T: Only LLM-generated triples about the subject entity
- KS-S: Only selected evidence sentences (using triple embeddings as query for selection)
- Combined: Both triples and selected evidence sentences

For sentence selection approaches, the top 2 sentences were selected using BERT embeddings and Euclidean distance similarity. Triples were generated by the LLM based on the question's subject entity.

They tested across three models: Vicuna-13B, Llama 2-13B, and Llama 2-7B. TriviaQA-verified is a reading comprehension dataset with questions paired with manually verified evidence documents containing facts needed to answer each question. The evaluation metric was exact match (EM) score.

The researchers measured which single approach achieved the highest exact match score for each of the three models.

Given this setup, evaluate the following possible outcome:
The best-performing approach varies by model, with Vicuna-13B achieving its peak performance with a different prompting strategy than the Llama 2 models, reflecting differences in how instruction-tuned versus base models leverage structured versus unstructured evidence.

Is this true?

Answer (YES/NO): YES